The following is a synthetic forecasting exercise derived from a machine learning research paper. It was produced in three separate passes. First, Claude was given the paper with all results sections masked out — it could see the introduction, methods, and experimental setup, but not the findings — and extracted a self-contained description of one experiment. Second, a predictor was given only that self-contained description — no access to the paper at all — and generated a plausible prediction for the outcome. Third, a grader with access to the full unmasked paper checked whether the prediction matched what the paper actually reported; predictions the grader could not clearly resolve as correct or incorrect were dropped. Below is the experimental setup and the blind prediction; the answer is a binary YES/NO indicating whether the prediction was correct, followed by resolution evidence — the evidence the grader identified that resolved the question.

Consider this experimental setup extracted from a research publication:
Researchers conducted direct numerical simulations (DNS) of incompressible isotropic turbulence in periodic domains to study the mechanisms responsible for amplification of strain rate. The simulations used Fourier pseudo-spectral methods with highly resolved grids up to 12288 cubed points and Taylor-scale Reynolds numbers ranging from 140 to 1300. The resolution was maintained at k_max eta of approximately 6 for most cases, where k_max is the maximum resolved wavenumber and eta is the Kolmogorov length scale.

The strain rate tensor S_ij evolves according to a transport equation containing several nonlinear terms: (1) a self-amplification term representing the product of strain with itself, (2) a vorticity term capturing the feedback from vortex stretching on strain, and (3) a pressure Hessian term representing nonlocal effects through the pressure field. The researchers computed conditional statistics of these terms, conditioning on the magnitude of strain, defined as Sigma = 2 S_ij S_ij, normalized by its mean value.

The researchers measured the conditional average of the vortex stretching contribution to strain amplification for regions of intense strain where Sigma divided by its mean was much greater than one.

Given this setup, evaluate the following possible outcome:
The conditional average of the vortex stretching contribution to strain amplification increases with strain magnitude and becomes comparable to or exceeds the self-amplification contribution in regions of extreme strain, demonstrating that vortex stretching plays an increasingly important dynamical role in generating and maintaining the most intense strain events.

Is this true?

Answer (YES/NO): NO